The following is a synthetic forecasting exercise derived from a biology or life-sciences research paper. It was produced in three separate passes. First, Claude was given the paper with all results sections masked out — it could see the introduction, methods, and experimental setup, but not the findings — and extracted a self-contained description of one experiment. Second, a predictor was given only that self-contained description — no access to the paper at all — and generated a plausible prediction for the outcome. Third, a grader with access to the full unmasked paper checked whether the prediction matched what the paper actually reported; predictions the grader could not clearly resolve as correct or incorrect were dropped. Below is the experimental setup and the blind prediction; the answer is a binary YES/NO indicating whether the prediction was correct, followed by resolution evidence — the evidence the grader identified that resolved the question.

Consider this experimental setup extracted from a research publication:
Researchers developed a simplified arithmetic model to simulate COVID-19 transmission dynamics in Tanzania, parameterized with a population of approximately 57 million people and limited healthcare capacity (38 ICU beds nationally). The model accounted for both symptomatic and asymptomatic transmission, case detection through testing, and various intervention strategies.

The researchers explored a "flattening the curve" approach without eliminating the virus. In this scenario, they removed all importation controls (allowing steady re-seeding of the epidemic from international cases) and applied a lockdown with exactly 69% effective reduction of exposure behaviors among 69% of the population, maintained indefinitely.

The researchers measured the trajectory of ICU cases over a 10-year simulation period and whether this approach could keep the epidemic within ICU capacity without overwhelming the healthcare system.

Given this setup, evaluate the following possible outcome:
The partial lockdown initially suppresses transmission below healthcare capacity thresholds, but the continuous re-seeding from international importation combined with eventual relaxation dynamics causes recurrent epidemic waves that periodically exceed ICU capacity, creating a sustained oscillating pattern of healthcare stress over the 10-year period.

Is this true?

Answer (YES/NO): NO